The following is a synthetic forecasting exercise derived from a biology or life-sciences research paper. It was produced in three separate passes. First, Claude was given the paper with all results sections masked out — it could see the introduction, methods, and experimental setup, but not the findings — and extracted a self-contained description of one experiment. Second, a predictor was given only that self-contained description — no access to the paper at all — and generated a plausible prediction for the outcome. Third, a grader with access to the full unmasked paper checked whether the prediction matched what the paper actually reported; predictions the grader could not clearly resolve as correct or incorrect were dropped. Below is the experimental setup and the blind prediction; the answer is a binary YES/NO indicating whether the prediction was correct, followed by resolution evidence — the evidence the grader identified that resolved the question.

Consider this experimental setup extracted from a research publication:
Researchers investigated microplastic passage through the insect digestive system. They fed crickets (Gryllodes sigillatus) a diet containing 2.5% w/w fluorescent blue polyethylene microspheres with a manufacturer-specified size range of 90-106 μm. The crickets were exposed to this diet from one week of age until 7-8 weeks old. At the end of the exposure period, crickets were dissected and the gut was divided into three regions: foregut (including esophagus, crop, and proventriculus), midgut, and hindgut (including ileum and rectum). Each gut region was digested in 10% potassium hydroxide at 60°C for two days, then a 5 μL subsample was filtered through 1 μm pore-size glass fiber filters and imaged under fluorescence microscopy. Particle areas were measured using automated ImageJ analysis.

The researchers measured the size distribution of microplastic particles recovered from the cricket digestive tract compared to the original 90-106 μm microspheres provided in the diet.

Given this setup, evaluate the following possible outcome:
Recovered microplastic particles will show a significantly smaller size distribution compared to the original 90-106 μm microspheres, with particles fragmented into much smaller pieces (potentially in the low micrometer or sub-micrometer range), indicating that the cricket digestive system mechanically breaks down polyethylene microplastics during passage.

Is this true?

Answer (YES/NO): YES